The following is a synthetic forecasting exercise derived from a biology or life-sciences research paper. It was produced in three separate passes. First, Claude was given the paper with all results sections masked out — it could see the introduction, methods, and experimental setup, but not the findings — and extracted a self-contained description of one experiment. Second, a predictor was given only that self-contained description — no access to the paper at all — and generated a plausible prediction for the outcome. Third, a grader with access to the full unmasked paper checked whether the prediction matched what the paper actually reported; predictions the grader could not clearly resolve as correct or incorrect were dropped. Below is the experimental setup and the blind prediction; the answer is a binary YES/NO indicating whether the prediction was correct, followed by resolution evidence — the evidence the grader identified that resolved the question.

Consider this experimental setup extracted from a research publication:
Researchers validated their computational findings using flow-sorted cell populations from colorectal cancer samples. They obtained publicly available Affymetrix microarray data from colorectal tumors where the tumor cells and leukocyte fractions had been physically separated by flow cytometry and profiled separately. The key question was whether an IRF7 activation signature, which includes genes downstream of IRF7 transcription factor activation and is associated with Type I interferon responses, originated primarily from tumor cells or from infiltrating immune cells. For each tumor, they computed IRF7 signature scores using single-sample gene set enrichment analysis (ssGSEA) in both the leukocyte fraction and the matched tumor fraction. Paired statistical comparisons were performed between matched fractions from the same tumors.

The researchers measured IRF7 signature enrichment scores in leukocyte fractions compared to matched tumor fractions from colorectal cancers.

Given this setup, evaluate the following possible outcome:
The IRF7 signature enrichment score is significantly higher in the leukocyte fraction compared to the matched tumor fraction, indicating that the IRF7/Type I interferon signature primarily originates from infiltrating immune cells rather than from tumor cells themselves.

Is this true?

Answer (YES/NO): YES